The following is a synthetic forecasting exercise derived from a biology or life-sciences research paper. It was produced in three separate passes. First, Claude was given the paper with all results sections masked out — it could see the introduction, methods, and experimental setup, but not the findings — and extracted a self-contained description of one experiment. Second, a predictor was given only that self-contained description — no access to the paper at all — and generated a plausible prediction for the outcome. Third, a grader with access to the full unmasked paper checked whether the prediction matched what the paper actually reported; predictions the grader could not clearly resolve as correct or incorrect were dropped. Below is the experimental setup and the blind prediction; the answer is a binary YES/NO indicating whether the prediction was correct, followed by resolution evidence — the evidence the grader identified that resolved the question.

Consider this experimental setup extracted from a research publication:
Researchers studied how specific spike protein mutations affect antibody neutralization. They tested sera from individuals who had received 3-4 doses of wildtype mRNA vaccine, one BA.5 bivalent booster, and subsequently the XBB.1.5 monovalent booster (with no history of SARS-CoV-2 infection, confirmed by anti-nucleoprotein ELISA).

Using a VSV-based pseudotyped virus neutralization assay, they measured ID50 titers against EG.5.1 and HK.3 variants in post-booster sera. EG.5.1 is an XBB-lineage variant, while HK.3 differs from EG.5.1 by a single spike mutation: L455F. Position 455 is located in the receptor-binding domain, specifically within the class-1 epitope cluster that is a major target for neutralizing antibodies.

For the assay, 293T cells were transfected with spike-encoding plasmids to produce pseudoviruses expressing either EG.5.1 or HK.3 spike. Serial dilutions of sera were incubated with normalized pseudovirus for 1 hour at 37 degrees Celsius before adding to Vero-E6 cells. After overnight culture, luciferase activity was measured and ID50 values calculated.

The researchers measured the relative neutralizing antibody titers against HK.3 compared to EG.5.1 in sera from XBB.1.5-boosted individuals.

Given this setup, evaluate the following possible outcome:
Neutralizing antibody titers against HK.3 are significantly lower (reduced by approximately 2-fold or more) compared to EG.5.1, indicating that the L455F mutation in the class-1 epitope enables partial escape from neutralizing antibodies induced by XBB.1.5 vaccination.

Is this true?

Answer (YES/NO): NO